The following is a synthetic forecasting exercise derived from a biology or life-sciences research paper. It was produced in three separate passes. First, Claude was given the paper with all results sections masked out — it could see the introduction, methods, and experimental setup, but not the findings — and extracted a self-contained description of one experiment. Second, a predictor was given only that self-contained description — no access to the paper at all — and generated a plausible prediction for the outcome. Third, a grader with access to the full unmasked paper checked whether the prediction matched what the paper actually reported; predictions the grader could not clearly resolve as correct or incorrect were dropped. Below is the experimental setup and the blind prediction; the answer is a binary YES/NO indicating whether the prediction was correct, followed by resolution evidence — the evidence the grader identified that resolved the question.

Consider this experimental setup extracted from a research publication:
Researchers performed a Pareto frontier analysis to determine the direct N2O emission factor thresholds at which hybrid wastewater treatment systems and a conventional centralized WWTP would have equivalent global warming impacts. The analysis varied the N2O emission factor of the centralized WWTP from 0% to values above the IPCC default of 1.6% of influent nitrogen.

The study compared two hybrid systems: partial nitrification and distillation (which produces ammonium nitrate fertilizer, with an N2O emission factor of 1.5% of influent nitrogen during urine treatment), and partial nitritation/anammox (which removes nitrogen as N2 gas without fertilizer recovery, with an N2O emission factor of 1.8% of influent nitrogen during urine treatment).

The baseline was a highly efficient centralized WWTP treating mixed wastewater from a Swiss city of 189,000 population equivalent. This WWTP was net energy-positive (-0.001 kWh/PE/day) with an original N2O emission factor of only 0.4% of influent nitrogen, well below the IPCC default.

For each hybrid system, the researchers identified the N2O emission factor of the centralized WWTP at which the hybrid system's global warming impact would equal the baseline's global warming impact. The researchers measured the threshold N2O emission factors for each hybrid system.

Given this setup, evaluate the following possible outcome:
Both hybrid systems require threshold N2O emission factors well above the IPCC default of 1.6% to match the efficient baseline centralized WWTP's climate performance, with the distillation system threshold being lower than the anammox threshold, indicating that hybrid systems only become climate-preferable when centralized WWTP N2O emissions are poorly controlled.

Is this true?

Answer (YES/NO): NO